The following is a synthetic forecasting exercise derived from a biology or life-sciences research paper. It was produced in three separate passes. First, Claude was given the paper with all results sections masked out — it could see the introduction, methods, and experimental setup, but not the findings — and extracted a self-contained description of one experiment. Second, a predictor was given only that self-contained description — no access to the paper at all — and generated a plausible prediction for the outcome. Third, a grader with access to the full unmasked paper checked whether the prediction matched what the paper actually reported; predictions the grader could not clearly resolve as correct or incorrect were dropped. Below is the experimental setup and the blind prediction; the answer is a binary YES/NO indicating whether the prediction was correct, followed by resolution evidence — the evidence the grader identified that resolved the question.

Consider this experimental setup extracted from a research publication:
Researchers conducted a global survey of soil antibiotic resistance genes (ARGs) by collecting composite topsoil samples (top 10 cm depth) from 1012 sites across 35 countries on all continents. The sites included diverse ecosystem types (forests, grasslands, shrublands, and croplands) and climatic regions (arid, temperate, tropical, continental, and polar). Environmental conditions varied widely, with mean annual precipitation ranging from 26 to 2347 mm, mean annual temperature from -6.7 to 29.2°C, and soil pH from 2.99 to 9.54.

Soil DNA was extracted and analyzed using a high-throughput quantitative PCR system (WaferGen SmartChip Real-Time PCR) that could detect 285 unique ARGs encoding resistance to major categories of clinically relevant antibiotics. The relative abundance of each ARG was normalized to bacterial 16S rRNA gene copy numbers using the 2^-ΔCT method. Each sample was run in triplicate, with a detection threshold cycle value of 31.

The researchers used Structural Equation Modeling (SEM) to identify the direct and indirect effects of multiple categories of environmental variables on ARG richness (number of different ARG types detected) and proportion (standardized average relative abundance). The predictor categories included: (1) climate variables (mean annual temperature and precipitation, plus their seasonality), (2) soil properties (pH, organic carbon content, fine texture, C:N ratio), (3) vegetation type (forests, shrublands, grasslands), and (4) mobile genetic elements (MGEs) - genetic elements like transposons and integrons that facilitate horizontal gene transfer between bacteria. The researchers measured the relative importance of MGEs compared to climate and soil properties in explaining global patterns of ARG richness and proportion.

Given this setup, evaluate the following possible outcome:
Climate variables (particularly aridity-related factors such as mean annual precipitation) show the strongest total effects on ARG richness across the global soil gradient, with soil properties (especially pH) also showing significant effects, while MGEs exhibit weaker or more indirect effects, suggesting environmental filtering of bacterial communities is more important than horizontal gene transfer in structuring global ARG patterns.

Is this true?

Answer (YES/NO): NO